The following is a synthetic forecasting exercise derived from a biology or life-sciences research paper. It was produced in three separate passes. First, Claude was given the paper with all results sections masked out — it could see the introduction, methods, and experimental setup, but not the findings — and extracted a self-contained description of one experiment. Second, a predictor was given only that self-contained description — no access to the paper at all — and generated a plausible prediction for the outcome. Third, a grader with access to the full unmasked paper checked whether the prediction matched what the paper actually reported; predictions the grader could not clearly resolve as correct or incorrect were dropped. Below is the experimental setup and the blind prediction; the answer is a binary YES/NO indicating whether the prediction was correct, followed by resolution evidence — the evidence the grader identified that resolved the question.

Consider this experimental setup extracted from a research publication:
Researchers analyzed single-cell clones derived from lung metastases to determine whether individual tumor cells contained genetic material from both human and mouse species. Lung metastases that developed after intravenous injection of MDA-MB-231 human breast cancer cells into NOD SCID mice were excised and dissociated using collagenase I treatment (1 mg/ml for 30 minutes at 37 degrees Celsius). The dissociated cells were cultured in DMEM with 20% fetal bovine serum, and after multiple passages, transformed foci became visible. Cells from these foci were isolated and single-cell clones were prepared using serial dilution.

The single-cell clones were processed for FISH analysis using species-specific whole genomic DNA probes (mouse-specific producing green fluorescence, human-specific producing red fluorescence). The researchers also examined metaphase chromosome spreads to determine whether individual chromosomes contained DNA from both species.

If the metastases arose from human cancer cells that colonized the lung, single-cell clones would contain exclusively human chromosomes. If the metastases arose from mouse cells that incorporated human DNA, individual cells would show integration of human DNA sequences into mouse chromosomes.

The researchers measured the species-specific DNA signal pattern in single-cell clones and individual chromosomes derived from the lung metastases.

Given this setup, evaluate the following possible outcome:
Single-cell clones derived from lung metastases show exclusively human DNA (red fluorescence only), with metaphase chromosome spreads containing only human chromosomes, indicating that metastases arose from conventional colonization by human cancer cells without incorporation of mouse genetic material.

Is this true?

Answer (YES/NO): NO